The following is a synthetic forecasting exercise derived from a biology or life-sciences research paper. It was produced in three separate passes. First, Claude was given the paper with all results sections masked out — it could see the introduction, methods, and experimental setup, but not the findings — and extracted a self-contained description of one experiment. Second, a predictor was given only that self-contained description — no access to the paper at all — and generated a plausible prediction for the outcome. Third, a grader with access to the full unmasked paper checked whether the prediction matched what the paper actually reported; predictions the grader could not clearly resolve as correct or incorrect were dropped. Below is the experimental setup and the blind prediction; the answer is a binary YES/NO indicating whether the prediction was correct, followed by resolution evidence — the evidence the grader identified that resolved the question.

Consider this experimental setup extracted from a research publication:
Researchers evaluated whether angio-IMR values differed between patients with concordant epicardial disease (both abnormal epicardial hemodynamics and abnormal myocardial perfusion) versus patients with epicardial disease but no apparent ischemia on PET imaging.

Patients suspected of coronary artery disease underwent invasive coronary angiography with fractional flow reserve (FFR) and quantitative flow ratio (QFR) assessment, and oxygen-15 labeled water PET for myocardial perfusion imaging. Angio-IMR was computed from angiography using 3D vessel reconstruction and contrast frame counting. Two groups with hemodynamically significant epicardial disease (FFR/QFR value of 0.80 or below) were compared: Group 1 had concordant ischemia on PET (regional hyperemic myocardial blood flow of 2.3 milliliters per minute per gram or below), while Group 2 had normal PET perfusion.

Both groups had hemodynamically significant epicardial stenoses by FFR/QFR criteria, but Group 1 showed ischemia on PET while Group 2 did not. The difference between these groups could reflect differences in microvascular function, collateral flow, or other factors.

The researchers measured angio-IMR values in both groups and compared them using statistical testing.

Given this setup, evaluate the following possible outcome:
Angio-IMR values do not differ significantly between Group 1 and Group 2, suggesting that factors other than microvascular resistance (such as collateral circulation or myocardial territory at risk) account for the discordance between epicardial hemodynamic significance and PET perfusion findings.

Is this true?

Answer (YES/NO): YES